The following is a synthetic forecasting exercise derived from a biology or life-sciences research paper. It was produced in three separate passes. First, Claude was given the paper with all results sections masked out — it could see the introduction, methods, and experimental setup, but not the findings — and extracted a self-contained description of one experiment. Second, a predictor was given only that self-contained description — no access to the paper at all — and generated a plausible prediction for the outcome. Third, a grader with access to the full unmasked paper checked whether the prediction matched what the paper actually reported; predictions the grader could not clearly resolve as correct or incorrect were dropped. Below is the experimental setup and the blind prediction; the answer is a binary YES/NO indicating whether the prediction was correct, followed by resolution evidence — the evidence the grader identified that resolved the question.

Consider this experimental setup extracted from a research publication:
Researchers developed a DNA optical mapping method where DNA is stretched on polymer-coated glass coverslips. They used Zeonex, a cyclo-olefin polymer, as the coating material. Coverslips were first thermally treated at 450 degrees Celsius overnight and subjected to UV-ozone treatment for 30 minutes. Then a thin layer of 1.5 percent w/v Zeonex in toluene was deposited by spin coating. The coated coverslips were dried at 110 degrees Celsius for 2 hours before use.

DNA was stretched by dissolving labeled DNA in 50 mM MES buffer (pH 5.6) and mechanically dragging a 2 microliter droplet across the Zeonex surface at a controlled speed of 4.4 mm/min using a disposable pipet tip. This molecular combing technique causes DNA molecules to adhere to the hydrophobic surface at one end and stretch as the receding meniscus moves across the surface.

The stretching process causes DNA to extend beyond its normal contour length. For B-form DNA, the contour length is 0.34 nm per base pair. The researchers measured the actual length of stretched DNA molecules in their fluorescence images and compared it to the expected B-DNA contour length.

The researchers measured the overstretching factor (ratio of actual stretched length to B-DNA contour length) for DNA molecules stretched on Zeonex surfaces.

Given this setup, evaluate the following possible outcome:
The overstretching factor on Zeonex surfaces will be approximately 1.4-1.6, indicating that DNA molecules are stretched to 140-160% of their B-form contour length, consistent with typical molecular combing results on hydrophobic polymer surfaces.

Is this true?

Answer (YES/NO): NO